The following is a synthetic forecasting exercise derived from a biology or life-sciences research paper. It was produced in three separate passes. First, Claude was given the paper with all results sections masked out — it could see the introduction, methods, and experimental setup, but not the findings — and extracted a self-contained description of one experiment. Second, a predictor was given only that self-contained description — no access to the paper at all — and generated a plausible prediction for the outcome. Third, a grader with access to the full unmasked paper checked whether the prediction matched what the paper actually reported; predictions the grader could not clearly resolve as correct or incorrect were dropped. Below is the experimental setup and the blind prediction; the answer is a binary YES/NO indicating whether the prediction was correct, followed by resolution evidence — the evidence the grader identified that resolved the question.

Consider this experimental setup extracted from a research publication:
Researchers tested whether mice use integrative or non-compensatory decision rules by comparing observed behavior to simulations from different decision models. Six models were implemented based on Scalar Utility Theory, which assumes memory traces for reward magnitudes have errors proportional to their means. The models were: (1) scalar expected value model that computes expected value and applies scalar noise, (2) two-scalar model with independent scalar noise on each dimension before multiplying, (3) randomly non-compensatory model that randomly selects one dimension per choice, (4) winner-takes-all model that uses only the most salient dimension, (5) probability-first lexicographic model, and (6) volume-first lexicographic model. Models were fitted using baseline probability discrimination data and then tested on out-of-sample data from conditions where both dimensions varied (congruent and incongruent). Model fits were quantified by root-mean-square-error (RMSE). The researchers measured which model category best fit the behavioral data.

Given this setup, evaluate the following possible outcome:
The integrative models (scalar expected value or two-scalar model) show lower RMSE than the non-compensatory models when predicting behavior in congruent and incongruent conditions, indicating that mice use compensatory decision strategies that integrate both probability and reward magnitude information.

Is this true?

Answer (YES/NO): NO